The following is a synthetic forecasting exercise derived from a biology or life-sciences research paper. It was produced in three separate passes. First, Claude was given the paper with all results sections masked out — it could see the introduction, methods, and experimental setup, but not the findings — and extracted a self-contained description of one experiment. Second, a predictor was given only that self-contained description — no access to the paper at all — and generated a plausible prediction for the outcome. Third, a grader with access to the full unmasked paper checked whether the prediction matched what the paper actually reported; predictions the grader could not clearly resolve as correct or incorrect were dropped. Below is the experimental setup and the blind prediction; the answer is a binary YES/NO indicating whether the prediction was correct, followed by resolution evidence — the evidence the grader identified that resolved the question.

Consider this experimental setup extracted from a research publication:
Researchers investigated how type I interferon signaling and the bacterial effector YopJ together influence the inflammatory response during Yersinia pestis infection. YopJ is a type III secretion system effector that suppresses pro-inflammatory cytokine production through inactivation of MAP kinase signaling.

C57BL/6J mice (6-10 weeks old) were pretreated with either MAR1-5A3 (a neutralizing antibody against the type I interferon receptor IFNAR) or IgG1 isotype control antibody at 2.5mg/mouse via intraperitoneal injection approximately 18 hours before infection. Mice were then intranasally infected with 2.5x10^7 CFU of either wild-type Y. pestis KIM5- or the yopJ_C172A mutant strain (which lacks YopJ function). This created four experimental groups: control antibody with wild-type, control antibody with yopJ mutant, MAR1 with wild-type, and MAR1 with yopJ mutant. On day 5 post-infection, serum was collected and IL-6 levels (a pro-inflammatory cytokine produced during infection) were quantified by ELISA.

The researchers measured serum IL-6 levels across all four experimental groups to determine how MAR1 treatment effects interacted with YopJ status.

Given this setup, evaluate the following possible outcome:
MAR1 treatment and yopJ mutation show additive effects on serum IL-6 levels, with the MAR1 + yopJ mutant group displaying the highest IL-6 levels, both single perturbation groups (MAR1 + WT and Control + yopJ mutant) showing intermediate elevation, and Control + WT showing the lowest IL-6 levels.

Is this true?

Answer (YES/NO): NO